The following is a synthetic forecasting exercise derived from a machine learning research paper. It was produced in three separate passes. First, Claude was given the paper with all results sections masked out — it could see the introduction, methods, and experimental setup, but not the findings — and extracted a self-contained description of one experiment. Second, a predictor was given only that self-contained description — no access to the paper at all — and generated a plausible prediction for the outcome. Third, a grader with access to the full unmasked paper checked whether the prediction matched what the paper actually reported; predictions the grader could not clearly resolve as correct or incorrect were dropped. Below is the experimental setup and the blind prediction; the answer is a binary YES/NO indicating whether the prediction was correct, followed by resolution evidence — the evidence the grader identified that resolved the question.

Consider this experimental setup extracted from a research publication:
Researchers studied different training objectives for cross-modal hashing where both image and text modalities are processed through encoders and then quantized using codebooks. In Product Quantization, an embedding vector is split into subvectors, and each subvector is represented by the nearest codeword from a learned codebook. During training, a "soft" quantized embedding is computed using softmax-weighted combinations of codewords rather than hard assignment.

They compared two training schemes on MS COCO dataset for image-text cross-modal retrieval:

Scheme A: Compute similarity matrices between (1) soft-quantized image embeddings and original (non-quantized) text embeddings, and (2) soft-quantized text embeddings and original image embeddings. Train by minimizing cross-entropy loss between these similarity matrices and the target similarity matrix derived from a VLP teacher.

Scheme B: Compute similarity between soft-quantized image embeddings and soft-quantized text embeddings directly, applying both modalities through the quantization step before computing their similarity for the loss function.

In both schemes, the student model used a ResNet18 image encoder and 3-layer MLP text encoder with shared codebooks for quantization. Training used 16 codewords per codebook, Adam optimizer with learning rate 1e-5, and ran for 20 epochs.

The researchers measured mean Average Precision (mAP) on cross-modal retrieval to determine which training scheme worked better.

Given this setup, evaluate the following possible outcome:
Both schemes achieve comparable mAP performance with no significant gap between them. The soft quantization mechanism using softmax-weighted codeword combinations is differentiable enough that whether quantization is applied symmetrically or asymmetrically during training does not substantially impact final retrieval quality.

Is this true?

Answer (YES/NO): NO